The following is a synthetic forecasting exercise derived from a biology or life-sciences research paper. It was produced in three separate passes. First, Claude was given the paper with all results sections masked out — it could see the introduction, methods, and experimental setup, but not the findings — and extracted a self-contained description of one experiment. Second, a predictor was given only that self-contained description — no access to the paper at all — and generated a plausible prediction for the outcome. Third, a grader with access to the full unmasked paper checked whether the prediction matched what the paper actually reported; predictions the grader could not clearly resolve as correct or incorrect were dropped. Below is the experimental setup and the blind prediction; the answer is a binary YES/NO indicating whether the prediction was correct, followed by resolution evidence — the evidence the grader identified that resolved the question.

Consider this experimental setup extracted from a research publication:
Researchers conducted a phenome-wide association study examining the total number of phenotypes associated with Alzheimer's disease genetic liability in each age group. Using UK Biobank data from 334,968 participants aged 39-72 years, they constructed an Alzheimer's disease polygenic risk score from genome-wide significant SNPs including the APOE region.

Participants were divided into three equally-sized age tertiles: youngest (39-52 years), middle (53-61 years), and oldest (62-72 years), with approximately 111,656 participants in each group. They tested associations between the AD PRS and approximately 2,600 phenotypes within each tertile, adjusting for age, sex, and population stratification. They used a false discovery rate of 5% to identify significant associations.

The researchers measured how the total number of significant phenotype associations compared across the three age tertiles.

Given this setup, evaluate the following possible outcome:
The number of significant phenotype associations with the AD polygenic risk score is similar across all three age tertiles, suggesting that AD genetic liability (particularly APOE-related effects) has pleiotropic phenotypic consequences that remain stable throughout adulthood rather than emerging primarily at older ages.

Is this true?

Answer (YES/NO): NO